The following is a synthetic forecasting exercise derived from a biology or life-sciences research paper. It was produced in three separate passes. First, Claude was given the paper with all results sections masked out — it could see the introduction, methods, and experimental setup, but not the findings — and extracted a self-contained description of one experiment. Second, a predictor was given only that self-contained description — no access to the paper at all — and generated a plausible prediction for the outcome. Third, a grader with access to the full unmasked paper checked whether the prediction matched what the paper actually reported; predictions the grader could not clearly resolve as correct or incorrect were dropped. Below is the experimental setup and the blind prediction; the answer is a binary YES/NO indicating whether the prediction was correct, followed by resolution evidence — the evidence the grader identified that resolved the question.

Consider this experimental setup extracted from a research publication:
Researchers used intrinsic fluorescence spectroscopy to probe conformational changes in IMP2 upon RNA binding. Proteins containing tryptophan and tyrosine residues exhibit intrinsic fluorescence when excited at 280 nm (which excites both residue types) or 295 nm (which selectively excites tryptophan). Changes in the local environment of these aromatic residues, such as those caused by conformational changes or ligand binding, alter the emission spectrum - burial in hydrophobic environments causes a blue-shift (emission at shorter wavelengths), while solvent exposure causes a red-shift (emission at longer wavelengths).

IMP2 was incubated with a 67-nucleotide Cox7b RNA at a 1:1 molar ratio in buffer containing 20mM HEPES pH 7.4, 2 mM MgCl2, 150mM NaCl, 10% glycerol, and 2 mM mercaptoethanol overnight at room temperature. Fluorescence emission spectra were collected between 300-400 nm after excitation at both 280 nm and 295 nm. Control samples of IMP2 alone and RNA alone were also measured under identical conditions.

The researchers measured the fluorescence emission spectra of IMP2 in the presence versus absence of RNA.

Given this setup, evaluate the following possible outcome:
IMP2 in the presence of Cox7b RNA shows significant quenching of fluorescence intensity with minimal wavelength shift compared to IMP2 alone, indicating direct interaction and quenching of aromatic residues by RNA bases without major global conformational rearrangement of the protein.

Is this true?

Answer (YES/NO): NO